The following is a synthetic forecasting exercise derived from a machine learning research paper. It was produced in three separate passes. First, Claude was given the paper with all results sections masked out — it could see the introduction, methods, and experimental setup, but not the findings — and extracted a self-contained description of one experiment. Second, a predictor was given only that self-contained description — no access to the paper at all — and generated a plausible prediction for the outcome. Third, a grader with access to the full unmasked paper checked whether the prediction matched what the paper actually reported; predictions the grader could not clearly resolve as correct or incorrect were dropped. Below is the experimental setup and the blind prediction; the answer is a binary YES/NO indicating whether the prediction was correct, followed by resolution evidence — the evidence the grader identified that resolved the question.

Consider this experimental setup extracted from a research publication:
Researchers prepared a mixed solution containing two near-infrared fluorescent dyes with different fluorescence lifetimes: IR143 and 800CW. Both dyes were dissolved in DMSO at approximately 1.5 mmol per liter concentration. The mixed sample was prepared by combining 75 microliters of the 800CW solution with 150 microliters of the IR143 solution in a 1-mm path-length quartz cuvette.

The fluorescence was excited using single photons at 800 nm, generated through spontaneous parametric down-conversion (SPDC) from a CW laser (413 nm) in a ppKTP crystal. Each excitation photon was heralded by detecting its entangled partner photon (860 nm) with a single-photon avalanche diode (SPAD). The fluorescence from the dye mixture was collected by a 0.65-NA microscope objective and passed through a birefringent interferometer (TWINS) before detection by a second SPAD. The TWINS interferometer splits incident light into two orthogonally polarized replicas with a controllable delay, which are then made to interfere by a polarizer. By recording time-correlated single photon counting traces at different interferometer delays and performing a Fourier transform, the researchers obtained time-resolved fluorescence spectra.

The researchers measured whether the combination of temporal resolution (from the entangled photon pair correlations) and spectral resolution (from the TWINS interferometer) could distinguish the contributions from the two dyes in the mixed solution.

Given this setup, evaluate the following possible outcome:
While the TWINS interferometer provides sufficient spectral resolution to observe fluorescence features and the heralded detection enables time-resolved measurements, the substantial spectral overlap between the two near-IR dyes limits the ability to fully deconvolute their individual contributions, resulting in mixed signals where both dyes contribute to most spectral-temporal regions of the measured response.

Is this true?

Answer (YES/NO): NO